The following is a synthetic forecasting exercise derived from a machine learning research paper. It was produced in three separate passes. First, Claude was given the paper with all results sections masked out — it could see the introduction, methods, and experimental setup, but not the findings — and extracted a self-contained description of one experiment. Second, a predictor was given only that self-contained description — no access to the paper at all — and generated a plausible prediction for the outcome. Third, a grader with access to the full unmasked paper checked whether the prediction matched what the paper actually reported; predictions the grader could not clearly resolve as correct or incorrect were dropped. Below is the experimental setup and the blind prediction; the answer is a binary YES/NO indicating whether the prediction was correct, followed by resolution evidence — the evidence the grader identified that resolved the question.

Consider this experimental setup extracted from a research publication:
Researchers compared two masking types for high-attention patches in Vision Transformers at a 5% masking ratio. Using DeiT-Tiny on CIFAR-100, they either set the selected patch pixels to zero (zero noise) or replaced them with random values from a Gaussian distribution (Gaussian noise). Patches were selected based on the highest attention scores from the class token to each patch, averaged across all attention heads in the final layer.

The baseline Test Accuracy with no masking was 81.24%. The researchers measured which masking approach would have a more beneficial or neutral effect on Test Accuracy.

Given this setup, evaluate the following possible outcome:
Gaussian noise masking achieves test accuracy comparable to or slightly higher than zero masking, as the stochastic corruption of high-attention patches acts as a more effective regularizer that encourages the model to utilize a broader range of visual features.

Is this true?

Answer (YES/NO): YES